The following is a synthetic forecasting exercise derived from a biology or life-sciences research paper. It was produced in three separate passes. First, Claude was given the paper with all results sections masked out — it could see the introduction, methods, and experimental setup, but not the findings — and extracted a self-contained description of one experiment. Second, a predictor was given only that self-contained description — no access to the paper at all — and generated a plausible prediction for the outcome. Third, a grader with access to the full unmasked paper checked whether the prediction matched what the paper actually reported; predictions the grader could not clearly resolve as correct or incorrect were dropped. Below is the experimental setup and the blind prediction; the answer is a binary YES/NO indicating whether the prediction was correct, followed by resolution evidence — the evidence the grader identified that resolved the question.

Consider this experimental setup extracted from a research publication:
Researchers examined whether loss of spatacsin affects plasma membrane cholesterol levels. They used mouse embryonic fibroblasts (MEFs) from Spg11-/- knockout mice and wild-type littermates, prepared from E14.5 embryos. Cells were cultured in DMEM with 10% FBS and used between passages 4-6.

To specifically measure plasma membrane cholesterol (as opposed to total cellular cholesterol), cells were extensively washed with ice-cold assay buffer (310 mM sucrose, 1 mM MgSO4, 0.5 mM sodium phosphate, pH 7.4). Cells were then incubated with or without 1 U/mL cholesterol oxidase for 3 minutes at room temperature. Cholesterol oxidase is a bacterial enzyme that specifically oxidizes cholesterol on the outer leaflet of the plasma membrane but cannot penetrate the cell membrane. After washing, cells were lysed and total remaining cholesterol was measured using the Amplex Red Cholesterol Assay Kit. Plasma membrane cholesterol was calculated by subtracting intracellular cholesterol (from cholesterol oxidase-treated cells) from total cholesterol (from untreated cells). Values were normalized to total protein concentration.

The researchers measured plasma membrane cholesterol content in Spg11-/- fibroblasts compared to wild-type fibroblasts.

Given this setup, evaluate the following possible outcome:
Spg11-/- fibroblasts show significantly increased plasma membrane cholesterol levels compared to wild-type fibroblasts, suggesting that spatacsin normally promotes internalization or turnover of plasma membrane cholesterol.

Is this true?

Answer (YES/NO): NO